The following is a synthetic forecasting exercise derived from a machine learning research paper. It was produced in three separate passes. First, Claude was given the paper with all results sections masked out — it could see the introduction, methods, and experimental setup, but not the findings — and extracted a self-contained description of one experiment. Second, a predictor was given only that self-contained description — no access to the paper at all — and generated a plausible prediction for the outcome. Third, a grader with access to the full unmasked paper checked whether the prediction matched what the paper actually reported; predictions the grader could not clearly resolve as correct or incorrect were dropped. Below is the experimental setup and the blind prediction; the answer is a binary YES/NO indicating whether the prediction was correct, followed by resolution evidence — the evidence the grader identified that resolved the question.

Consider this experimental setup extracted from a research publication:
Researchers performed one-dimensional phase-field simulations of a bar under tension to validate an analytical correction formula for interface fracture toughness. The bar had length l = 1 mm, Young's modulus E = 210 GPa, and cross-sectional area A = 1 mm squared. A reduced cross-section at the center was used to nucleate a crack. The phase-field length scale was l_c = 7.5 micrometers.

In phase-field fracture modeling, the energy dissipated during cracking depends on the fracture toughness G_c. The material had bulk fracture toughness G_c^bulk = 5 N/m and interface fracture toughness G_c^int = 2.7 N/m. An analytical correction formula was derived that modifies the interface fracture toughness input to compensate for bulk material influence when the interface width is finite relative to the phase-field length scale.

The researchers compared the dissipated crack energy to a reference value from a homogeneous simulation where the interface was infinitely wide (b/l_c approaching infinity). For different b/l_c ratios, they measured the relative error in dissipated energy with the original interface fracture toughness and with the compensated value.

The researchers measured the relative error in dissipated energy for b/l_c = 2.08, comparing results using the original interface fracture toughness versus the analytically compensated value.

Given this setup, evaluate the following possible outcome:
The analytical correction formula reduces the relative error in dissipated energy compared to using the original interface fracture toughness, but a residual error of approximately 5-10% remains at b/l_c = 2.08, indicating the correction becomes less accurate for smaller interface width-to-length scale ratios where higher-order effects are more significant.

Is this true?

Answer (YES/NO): NO